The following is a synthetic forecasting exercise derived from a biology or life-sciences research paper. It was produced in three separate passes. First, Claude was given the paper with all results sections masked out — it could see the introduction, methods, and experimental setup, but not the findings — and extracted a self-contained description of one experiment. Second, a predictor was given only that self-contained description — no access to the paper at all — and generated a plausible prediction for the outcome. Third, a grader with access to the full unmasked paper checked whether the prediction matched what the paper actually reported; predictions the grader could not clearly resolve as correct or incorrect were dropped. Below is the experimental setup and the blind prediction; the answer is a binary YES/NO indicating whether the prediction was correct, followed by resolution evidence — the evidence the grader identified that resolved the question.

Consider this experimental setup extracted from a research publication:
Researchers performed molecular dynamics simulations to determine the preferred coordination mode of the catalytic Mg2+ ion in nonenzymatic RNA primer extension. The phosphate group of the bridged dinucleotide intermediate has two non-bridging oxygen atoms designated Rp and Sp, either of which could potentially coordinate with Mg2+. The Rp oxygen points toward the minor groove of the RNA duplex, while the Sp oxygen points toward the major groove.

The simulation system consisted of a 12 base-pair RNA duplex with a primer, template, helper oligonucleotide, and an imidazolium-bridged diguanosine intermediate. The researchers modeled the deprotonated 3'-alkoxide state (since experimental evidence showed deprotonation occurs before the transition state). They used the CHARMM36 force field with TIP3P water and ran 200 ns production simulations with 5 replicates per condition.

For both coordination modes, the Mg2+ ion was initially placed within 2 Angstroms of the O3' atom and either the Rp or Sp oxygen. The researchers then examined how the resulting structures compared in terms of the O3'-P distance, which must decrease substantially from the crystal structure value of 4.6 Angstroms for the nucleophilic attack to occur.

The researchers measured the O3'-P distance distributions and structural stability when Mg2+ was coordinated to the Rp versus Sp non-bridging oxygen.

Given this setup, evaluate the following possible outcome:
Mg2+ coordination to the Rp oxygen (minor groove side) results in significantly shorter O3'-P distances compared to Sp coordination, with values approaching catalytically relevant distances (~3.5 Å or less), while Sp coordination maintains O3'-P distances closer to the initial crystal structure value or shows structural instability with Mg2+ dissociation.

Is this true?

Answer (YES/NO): NO